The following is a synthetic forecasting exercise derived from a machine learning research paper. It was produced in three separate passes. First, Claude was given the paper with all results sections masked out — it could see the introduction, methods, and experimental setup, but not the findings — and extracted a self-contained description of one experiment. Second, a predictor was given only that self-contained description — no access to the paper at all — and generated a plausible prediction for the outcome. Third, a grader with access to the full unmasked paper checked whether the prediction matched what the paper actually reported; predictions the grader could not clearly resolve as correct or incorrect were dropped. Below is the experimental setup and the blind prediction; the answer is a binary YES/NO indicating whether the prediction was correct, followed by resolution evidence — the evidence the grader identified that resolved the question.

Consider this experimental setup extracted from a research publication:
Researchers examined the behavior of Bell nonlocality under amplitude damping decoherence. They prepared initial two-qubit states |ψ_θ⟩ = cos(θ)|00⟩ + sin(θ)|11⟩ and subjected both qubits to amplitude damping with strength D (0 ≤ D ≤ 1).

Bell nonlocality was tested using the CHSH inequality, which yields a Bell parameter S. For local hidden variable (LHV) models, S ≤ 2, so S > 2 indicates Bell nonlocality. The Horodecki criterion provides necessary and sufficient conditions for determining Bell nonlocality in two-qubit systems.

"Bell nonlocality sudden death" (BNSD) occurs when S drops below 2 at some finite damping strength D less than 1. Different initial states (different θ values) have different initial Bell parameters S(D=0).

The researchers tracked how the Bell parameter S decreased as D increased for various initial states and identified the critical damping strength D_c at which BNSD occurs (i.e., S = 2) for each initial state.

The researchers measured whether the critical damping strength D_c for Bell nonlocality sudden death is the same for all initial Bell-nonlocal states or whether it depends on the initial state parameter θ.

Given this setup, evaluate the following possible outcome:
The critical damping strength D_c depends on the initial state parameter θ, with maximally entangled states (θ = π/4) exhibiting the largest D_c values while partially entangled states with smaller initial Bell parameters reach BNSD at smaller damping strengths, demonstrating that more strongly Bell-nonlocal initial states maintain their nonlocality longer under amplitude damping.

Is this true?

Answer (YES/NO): YES